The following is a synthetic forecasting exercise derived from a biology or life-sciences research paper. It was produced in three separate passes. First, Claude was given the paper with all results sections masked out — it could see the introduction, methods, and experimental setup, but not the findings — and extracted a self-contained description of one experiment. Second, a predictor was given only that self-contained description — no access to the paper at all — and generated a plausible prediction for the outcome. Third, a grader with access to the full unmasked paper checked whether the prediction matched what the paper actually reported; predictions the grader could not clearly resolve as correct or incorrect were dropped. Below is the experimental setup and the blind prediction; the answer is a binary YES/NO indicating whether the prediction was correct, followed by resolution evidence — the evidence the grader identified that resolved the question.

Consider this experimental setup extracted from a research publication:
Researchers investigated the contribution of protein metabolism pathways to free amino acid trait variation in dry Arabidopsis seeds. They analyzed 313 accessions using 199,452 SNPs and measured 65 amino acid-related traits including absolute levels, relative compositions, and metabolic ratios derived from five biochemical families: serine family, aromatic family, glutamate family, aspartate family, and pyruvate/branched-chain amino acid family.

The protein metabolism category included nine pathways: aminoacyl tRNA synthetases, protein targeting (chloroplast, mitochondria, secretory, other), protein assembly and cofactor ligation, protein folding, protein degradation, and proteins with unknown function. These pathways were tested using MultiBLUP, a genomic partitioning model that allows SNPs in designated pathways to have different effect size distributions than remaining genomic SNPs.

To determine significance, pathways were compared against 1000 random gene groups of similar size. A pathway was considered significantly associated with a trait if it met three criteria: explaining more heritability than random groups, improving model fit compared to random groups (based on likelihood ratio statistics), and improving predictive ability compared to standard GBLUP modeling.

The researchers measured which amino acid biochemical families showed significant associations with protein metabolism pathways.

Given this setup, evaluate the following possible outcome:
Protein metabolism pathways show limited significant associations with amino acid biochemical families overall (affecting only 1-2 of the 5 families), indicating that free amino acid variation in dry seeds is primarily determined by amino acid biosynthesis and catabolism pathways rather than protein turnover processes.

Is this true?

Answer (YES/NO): NO